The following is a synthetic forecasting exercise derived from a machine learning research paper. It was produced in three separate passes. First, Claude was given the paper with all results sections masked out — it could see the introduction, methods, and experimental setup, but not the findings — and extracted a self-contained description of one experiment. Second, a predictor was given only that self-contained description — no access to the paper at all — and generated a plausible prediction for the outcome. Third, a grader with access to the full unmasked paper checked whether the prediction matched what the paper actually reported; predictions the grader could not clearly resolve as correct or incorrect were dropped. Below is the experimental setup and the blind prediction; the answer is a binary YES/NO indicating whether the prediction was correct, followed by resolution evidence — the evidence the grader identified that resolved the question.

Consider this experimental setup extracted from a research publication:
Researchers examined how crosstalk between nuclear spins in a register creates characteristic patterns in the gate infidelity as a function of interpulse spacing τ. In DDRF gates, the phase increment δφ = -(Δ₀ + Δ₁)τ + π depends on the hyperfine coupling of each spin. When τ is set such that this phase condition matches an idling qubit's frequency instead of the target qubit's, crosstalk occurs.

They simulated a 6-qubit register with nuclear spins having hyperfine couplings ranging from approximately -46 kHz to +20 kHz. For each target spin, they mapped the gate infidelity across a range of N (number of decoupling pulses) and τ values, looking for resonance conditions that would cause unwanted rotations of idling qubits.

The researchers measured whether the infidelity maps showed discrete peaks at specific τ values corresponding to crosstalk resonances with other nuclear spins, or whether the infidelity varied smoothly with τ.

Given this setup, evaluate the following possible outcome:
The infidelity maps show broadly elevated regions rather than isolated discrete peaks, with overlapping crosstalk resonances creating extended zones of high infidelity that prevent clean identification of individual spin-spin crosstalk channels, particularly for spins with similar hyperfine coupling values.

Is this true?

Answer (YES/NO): NO